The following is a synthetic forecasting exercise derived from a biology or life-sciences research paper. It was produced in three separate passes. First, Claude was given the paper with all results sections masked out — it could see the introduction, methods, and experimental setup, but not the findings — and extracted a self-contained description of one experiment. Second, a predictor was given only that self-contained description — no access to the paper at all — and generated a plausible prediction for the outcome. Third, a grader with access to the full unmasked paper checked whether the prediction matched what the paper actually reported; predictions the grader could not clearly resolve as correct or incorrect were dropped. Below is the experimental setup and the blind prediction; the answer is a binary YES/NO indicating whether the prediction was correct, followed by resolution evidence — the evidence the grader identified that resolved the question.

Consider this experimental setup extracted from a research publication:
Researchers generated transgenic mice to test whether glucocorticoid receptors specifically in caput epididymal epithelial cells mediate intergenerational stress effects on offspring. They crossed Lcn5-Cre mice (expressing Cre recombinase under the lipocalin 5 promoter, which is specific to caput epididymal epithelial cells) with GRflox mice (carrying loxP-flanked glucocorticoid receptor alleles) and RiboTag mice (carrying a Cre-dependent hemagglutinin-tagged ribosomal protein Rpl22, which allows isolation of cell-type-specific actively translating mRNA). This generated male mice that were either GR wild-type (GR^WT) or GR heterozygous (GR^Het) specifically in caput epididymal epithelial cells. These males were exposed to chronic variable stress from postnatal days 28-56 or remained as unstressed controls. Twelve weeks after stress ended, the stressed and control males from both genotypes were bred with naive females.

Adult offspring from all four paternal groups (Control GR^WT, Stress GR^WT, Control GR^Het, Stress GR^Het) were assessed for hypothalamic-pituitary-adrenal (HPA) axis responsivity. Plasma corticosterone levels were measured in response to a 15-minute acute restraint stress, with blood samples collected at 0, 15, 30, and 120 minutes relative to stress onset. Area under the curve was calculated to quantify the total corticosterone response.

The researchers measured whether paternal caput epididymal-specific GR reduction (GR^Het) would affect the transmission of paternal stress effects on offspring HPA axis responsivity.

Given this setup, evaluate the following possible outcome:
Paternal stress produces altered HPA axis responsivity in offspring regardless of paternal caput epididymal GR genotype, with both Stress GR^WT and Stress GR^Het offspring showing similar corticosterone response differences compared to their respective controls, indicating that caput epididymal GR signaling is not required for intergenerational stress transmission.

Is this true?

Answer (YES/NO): NO